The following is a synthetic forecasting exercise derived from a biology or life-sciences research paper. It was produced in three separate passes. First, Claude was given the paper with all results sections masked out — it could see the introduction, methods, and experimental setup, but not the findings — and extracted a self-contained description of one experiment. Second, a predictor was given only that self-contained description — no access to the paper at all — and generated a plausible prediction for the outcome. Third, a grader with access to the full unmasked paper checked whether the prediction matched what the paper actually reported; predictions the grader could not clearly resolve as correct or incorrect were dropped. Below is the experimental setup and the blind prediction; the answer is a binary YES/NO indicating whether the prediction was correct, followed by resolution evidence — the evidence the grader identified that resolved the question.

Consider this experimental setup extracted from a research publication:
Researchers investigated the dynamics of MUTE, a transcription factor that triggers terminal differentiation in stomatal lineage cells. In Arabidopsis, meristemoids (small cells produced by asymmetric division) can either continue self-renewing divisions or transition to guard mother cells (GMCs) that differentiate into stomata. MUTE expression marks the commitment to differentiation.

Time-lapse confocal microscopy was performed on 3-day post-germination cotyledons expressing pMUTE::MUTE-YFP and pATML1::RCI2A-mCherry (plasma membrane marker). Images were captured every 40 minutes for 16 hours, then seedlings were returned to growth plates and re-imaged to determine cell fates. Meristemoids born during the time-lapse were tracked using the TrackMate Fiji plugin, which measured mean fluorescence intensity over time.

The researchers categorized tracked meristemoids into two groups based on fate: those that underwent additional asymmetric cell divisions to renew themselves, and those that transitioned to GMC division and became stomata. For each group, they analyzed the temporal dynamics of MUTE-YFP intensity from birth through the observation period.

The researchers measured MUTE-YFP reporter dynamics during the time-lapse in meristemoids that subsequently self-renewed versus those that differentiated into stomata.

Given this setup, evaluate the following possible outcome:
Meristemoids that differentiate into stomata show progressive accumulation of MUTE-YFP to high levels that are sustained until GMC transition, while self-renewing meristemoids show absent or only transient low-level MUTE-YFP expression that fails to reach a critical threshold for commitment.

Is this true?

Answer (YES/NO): YES